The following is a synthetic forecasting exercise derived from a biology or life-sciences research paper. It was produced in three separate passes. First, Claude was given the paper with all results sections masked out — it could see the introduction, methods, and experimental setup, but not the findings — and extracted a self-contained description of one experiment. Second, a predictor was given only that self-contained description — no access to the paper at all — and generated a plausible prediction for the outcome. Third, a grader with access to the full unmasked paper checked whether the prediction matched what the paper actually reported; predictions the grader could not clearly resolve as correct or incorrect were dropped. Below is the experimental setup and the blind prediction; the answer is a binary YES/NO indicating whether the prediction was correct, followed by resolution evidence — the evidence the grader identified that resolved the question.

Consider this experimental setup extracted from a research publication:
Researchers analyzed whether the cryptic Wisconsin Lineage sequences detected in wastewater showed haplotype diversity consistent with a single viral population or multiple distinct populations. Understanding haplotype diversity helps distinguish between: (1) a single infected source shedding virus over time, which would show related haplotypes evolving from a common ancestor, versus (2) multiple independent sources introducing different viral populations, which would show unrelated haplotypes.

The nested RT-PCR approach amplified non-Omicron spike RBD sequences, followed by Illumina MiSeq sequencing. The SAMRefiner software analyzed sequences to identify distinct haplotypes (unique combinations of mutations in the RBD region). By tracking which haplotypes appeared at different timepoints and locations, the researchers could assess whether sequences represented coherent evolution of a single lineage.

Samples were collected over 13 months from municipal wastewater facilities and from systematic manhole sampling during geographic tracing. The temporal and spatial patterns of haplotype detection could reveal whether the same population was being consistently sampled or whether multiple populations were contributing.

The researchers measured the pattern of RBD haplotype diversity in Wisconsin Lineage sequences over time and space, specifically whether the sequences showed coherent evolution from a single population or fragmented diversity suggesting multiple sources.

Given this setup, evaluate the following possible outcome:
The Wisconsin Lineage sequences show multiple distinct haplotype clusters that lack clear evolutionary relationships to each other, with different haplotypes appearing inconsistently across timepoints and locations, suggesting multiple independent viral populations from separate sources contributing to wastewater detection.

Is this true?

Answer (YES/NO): NO